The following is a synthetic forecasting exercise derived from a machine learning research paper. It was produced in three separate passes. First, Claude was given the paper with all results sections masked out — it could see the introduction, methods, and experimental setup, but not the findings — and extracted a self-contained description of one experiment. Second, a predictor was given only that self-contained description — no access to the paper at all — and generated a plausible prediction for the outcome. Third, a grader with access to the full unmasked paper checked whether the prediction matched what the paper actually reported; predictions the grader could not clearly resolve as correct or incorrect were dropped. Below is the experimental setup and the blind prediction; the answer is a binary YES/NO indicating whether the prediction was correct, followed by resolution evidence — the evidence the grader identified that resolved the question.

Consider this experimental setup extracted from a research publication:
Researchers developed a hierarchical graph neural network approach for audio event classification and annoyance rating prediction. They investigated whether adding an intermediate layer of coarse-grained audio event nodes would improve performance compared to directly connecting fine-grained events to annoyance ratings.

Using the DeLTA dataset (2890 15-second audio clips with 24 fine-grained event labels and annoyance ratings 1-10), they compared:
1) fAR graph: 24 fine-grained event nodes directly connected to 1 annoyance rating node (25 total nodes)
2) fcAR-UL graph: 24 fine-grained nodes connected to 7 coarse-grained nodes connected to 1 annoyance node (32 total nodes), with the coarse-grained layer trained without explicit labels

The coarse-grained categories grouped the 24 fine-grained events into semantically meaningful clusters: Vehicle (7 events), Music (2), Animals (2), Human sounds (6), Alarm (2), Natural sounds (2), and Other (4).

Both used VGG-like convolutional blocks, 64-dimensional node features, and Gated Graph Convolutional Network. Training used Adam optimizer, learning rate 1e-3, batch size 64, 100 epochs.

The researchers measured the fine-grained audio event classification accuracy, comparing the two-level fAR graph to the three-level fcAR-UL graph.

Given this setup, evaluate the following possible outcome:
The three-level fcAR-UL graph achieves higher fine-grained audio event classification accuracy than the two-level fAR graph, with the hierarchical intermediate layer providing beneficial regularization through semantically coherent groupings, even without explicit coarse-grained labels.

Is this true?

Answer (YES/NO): NO